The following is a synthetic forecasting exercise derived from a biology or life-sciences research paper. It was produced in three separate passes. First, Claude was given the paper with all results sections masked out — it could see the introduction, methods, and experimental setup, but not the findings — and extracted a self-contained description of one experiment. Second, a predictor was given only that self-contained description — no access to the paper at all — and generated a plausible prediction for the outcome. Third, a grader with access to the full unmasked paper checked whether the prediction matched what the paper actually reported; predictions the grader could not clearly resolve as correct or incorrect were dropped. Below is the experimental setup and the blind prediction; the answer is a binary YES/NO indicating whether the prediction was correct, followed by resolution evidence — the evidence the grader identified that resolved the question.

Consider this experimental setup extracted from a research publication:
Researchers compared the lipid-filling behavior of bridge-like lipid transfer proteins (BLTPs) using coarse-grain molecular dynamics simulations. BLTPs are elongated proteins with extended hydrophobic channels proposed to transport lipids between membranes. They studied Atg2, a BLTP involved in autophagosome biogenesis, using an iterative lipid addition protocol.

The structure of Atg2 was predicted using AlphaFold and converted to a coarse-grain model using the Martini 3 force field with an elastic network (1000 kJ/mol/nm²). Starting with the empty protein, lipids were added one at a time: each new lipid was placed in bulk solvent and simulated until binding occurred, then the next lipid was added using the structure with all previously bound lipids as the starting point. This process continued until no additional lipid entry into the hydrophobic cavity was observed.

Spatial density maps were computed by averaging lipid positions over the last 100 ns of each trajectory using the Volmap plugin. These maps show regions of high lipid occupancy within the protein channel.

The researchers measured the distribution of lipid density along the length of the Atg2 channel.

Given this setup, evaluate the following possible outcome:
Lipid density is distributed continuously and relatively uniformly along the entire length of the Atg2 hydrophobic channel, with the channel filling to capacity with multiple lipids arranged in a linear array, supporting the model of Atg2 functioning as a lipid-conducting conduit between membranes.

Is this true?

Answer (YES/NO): NO